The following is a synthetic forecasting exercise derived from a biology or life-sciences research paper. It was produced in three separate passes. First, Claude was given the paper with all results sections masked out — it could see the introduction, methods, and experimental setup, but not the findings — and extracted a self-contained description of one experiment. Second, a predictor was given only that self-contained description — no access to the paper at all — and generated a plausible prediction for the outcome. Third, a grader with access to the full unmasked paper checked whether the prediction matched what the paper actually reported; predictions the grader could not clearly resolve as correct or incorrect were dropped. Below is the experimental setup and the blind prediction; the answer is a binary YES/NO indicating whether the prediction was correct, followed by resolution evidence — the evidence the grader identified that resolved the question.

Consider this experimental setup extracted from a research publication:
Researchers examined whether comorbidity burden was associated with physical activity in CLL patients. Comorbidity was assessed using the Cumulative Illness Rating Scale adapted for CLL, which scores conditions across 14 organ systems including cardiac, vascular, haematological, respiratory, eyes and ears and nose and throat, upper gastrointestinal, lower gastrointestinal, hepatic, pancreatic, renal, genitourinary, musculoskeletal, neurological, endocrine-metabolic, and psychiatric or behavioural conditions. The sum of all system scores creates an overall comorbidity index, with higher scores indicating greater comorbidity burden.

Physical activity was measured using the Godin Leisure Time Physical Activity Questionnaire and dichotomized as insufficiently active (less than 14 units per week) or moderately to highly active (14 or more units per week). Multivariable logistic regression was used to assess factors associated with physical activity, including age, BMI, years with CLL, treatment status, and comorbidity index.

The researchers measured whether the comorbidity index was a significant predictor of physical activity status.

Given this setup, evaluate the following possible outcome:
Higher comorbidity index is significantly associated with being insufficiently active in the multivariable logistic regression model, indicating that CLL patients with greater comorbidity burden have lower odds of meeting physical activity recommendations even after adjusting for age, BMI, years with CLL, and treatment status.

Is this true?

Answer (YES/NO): NO